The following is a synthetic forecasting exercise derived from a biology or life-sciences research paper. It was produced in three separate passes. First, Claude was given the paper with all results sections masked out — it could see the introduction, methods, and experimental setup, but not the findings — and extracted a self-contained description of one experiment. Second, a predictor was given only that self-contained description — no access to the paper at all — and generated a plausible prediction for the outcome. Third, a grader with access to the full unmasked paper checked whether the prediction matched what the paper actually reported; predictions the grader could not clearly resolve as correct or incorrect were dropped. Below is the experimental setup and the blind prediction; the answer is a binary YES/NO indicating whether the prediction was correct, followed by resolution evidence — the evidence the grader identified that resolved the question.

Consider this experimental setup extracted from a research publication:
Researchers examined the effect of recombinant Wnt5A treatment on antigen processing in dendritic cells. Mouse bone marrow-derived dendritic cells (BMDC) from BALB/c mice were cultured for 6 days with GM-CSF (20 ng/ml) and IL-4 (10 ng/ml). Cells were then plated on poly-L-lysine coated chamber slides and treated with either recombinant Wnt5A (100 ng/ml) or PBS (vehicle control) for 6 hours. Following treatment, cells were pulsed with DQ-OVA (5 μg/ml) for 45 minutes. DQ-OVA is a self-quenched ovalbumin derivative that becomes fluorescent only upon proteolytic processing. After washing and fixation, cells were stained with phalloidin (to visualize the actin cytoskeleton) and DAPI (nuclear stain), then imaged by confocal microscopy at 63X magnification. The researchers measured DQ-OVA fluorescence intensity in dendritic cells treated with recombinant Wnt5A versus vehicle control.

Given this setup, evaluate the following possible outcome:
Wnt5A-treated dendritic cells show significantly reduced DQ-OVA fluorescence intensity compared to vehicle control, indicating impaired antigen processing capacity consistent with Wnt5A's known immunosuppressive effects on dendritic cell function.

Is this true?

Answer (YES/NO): NO